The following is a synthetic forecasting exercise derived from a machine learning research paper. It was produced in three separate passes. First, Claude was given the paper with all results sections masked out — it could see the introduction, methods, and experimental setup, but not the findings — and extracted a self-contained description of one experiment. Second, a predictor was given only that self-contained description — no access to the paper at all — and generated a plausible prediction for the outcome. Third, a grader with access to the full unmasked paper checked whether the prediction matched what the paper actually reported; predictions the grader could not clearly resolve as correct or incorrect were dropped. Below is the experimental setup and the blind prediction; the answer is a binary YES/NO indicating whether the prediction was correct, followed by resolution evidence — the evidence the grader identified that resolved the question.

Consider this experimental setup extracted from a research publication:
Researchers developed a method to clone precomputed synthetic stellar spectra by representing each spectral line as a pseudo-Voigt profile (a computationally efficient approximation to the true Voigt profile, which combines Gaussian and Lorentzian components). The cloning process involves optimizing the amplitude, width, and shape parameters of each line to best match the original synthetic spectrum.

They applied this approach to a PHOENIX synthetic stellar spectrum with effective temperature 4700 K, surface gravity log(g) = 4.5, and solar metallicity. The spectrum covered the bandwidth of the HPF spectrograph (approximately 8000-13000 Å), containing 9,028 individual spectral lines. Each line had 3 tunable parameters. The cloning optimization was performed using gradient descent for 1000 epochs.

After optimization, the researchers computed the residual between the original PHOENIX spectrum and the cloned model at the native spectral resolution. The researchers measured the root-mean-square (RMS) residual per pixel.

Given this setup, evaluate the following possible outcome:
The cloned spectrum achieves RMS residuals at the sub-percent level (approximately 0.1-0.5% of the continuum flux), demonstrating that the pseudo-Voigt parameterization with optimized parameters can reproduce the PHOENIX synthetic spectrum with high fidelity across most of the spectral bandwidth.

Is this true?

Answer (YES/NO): NO